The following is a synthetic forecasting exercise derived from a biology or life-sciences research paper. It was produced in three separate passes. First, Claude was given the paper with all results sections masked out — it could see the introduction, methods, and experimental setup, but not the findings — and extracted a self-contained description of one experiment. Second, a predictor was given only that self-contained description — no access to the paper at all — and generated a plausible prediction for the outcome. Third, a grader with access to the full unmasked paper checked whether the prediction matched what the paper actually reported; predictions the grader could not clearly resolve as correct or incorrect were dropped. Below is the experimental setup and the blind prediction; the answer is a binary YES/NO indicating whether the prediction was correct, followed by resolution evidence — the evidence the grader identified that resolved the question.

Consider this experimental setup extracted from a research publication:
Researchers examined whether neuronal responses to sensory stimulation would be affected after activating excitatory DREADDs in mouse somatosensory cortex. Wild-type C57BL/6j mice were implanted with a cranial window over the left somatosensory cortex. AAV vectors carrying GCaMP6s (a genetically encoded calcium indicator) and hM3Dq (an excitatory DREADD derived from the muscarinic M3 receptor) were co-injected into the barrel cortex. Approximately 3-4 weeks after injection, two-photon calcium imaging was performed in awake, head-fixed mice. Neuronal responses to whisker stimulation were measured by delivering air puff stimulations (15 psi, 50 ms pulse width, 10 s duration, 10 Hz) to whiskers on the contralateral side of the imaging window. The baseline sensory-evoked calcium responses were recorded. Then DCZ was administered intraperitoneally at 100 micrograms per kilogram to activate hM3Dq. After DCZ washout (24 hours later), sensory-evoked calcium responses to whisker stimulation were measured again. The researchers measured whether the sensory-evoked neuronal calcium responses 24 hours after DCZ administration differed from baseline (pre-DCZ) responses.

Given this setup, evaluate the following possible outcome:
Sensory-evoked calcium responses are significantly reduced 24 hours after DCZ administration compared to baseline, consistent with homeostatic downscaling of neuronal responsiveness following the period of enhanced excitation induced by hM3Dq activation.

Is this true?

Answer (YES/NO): NO